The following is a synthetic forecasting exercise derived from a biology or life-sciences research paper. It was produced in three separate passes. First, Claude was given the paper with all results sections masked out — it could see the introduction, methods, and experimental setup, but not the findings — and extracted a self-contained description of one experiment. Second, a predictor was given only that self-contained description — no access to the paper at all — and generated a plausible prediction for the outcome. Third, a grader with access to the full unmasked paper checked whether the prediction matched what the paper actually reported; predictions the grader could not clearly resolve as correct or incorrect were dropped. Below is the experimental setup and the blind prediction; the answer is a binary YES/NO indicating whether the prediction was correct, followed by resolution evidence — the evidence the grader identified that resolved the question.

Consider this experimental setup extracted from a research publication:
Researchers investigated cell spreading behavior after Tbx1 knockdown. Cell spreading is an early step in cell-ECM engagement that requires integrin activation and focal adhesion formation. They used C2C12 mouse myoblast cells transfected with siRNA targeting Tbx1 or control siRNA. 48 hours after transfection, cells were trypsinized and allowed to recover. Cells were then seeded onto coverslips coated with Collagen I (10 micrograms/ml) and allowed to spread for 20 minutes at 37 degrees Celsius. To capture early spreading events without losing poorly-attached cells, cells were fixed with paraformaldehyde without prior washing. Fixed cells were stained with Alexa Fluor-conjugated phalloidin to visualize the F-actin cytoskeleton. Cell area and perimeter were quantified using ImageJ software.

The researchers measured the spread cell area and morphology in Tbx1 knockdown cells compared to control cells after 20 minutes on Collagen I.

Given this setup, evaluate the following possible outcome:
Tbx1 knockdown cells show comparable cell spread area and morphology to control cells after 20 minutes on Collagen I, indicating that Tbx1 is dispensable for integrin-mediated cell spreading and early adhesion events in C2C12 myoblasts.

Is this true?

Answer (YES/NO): NO